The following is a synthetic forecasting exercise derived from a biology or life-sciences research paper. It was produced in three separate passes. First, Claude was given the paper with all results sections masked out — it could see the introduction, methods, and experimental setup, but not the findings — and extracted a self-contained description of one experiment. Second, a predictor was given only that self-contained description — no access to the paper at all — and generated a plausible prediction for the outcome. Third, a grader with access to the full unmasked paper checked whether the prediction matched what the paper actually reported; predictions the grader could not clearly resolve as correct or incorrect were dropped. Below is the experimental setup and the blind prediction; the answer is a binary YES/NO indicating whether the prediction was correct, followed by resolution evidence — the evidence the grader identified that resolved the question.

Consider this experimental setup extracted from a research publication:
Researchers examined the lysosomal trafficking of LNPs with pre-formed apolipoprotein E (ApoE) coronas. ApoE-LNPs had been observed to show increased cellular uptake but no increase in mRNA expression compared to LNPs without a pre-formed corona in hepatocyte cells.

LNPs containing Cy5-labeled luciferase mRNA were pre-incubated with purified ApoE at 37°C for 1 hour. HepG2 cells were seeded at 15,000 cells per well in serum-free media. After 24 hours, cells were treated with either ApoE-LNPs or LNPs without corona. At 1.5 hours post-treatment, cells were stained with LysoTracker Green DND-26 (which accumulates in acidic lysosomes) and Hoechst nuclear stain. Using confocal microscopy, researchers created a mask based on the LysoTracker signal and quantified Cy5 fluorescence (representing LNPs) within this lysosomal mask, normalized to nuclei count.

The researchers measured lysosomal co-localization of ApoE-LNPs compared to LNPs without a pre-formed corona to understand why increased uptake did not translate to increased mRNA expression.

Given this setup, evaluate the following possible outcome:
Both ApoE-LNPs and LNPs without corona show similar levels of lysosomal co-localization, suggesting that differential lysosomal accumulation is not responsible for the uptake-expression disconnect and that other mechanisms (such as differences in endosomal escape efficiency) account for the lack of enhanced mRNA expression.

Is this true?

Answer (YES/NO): NO